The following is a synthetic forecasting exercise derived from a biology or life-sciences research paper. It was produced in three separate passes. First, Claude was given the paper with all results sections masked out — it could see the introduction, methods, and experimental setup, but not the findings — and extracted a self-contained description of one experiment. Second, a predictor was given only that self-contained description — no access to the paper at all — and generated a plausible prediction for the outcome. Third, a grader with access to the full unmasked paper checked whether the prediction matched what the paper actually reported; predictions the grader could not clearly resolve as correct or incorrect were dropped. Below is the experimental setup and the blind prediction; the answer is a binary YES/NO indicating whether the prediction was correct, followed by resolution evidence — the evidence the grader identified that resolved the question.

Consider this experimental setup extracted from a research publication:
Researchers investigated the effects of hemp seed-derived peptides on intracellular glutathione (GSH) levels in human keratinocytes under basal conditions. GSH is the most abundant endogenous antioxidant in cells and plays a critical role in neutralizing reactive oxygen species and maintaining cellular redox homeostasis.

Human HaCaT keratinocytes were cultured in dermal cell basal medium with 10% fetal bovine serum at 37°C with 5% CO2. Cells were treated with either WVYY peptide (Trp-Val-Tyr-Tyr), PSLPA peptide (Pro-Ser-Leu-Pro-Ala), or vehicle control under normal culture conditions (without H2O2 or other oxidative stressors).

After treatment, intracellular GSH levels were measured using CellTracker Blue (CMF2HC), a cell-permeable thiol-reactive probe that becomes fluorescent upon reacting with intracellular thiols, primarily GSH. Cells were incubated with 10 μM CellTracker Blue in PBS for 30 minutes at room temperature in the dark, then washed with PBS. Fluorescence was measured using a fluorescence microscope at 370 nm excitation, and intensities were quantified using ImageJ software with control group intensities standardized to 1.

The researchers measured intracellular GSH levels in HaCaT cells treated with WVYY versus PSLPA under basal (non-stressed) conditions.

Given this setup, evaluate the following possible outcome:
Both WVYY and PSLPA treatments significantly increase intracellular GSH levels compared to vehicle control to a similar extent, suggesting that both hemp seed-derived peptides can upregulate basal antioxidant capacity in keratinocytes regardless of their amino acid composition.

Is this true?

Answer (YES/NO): NO